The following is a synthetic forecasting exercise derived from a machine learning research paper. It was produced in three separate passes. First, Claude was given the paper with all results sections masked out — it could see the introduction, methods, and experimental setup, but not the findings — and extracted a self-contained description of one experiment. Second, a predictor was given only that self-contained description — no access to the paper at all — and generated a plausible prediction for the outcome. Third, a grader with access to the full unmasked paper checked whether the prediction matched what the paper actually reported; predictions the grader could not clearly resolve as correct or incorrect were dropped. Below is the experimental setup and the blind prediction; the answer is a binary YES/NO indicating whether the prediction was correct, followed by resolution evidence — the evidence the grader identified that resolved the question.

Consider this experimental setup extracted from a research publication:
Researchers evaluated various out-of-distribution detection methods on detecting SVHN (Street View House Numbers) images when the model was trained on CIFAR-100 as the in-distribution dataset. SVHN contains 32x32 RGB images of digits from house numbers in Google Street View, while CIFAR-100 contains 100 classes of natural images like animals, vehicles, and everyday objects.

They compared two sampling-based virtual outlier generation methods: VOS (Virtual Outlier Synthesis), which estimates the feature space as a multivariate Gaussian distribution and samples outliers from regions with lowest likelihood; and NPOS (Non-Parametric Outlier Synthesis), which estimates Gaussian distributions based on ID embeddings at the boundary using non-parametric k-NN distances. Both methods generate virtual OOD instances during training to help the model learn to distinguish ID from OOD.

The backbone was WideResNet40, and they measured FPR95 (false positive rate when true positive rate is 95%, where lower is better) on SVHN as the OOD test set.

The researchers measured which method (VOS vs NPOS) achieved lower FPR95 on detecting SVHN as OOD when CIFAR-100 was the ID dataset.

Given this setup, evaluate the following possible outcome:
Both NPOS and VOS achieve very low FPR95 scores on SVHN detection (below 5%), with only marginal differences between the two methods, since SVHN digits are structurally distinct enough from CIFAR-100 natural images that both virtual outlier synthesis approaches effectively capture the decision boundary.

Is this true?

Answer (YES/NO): NO